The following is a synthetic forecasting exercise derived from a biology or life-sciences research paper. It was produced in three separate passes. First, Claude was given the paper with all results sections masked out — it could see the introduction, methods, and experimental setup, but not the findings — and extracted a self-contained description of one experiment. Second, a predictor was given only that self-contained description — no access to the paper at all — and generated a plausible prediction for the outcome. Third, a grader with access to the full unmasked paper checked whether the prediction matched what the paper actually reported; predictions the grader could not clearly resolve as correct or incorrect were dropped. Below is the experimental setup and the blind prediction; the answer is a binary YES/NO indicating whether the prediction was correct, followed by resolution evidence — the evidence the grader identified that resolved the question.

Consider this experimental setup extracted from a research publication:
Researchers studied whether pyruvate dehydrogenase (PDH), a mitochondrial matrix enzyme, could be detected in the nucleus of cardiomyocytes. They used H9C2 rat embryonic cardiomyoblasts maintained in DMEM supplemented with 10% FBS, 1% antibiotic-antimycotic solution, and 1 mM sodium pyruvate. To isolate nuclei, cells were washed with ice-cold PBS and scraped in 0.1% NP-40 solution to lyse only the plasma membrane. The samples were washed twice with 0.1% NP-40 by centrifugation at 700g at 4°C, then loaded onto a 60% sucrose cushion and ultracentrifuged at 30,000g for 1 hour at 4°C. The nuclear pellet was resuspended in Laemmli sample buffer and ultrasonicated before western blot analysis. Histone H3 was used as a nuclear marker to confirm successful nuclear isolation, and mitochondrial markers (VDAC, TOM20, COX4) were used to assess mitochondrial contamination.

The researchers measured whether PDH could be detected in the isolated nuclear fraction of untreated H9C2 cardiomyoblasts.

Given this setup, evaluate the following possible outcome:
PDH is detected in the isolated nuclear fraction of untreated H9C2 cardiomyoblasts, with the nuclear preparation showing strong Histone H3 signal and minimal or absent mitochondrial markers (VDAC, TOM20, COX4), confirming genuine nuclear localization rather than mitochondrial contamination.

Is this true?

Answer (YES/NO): NO